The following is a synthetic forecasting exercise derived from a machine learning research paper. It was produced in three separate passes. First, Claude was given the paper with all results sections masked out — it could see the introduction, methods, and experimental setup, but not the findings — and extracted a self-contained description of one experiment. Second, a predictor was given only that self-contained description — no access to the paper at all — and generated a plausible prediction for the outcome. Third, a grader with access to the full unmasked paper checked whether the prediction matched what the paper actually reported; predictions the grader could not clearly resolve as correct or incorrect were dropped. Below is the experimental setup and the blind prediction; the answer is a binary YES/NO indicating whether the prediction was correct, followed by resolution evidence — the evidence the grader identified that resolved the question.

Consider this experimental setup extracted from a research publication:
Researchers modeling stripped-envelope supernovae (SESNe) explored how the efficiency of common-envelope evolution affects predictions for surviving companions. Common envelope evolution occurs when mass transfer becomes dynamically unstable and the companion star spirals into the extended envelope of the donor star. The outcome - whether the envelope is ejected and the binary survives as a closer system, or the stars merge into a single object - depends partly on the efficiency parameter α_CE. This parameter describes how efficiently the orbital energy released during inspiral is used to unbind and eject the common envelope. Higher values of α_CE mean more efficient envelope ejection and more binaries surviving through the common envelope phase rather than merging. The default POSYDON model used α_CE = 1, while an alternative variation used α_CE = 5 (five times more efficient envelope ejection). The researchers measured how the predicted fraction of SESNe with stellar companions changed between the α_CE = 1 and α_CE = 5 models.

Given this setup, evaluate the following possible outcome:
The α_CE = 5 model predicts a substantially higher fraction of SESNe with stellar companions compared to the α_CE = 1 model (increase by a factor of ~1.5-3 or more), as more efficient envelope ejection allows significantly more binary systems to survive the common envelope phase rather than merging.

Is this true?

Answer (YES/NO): NO